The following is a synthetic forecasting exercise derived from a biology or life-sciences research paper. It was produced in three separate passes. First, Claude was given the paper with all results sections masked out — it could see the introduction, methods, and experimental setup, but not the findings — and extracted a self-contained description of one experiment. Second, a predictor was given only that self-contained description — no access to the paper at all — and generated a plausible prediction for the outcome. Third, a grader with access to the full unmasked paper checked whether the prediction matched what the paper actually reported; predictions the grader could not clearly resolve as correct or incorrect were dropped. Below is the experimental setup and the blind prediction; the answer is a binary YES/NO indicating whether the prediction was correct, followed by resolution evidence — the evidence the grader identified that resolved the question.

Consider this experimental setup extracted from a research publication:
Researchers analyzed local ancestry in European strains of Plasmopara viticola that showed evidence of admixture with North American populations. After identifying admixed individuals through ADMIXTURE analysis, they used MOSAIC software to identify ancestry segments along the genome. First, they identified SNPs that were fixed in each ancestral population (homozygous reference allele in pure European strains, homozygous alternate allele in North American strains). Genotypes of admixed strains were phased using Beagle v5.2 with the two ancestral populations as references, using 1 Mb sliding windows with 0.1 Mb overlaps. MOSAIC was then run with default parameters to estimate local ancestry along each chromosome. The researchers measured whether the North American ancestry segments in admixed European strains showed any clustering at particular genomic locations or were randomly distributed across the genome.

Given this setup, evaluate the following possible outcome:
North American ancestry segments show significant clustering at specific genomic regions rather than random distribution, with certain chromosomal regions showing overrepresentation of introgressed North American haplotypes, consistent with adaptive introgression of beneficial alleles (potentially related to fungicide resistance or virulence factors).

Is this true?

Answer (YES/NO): YES